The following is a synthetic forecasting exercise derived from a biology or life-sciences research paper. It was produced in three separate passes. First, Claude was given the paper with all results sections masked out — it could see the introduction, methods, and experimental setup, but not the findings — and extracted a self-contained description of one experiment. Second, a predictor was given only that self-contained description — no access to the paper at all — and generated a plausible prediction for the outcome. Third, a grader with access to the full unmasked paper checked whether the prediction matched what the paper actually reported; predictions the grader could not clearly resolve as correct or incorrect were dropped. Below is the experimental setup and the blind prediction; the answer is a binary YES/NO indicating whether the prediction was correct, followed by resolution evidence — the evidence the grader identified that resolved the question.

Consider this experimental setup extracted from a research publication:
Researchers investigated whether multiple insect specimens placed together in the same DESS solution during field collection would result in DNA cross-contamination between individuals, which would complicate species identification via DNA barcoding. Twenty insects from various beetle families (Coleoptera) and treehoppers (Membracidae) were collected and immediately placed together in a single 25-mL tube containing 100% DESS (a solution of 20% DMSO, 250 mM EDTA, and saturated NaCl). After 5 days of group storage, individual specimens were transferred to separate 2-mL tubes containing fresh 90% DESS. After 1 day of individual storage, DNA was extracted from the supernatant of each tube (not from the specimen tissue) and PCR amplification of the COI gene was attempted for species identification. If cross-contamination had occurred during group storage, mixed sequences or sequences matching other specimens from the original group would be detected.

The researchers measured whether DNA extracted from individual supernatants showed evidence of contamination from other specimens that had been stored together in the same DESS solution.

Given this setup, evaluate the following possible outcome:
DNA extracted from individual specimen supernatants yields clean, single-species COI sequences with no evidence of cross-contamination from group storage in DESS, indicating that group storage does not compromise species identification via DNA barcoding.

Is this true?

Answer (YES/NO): NO